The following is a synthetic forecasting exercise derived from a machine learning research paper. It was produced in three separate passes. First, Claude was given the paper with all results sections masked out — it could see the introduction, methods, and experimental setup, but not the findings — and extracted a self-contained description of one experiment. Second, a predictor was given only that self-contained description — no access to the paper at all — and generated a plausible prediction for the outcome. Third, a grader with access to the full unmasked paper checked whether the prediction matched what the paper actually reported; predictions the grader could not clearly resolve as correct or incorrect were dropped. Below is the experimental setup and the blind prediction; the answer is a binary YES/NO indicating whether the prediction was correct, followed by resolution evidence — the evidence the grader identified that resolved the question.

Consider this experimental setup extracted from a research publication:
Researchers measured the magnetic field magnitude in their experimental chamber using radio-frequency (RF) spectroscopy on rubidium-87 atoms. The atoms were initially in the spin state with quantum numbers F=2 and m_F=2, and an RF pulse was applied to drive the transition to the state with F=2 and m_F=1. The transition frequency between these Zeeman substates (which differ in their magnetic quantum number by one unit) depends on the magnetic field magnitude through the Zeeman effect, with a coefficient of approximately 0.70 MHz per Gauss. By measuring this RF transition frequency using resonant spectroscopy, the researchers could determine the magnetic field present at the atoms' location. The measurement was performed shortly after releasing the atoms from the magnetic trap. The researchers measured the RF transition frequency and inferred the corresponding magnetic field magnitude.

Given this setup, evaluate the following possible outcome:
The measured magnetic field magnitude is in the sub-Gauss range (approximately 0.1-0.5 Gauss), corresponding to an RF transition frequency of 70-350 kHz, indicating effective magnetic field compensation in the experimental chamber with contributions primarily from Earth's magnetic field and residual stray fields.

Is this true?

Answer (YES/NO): NO